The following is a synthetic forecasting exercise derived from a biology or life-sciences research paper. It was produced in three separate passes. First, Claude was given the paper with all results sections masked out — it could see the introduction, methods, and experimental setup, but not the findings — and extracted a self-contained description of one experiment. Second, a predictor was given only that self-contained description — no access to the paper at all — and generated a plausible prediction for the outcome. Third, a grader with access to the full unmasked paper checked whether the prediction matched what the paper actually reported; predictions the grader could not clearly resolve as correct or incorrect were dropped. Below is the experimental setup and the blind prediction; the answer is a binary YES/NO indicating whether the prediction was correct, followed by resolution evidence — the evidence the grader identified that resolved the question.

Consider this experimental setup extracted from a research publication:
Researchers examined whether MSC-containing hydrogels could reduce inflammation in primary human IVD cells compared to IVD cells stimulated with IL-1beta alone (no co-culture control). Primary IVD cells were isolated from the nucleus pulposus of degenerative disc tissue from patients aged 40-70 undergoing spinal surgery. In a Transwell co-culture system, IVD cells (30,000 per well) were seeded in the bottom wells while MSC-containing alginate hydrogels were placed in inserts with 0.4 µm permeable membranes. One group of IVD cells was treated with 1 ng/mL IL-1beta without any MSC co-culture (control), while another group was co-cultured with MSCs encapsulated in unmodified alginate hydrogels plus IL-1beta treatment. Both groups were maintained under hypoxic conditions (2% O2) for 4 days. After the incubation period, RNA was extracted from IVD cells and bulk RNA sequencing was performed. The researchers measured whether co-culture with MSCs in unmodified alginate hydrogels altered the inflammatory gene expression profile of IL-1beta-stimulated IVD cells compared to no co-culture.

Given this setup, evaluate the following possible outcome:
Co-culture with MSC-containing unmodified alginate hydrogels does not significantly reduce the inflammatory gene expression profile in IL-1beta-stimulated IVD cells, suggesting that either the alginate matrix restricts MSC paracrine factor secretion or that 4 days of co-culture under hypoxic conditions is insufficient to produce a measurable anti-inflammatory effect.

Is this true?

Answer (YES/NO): YES